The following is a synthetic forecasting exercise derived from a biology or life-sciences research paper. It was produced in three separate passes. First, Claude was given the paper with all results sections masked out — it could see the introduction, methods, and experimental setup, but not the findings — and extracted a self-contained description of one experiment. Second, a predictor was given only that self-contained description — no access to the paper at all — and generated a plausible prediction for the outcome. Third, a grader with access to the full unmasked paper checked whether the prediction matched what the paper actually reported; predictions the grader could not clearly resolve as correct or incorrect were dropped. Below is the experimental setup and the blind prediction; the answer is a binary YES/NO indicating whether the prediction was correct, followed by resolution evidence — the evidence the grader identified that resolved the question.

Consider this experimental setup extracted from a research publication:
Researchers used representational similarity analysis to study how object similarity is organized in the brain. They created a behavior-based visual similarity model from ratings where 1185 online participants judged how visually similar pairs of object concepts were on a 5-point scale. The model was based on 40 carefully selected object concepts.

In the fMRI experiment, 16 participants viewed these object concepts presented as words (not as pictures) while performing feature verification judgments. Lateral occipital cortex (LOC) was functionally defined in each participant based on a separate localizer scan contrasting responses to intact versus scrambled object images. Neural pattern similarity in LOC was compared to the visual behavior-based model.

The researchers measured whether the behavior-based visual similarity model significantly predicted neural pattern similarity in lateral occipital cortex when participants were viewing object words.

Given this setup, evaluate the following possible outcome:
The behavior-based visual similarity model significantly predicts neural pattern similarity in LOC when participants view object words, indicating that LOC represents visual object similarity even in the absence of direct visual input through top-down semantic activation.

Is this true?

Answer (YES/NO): NO